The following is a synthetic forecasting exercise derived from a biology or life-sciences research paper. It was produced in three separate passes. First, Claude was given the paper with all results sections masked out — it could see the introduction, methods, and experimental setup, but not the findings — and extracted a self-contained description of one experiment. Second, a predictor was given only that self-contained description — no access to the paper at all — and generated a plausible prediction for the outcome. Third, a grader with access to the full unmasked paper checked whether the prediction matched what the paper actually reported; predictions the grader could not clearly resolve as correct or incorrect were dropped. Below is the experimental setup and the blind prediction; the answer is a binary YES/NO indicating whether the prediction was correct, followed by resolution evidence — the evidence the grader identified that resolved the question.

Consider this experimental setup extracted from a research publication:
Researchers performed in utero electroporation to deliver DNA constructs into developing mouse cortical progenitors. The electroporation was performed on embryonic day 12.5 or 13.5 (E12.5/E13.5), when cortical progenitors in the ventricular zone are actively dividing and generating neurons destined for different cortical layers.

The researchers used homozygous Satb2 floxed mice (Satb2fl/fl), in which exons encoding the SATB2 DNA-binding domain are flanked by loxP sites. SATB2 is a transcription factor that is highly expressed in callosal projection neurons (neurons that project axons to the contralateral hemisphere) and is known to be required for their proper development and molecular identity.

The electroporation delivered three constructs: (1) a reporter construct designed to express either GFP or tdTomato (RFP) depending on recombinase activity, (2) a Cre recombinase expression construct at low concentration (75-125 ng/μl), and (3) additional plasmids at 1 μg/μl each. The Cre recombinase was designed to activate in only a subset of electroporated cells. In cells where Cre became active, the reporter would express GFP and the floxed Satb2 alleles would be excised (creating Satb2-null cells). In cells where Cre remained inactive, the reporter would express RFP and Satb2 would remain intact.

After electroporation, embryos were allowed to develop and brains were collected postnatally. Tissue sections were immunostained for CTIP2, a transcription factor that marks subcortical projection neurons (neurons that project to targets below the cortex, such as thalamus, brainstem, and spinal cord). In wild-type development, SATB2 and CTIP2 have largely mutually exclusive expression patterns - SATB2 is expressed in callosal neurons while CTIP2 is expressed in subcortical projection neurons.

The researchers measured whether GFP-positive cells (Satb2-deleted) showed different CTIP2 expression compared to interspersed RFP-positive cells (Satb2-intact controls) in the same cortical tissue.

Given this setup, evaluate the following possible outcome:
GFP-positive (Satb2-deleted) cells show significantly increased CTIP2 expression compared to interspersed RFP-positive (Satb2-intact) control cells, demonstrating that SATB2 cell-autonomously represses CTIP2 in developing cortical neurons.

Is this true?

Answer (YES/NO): YES